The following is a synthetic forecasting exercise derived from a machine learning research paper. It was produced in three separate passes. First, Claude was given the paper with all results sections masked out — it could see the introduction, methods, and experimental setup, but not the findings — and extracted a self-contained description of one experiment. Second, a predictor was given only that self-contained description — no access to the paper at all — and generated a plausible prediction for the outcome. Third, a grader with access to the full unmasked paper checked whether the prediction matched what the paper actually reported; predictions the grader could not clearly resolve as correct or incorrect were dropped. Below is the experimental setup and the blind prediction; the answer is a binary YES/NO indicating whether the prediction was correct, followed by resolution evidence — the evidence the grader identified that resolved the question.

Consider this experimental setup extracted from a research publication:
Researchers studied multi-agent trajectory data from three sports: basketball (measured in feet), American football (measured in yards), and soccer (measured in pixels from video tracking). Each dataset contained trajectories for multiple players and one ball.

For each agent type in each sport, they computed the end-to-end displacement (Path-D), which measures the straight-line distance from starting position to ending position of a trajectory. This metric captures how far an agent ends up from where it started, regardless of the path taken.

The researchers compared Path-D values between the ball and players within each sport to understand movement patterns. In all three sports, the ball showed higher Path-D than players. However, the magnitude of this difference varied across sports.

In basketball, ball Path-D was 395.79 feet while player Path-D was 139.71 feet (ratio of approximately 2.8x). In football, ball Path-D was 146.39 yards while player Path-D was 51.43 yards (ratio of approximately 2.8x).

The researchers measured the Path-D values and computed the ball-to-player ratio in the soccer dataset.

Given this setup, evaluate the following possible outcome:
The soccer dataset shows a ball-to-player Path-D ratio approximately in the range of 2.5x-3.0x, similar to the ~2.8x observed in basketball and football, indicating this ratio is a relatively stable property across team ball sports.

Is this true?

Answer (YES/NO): NO